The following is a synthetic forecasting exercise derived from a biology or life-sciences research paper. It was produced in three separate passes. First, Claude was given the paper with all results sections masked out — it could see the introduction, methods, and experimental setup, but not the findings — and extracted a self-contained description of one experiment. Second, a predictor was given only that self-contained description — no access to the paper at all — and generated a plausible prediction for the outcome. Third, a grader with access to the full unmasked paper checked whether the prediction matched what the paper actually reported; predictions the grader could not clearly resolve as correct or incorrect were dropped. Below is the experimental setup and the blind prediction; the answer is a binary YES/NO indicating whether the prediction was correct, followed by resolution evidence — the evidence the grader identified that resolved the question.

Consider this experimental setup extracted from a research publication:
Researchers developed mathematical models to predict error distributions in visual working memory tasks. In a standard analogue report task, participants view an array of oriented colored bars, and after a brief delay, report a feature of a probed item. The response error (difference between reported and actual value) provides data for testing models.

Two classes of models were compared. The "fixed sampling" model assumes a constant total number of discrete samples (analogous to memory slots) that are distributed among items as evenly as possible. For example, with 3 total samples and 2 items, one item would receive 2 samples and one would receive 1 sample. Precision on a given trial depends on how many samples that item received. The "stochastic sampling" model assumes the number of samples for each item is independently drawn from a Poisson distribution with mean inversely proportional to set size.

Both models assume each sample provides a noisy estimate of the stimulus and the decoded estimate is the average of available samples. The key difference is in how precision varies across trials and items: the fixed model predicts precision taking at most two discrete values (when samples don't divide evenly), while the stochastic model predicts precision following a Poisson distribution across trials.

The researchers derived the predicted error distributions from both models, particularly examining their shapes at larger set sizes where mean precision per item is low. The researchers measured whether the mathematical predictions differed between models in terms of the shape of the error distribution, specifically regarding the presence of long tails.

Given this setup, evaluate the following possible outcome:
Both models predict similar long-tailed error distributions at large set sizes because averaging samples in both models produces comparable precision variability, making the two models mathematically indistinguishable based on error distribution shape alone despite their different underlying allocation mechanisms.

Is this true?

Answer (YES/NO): NO